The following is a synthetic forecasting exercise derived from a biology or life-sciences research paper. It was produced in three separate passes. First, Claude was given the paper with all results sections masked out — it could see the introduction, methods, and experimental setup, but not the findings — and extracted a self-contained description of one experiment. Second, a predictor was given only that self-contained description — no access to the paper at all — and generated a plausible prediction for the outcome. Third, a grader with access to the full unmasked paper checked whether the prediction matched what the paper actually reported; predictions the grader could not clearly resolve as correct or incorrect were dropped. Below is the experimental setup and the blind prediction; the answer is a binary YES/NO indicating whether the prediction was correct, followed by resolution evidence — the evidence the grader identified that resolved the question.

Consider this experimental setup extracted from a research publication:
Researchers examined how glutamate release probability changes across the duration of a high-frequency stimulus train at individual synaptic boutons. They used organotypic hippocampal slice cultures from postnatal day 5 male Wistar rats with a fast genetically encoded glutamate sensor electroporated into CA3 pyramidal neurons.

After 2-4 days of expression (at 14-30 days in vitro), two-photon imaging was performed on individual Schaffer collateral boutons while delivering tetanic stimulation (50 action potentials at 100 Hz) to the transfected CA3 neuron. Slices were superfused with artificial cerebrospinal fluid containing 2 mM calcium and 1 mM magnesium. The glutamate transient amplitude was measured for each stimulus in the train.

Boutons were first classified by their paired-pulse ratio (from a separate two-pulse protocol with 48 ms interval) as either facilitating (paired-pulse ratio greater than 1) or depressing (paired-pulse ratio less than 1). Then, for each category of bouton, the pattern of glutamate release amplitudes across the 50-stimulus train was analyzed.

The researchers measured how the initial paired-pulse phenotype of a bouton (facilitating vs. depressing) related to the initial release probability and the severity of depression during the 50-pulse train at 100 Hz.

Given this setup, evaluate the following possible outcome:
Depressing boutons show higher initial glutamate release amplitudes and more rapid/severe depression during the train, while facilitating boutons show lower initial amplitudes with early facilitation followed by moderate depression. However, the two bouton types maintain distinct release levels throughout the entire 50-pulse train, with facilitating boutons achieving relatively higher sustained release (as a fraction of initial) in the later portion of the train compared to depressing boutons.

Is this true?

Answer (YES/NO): NO